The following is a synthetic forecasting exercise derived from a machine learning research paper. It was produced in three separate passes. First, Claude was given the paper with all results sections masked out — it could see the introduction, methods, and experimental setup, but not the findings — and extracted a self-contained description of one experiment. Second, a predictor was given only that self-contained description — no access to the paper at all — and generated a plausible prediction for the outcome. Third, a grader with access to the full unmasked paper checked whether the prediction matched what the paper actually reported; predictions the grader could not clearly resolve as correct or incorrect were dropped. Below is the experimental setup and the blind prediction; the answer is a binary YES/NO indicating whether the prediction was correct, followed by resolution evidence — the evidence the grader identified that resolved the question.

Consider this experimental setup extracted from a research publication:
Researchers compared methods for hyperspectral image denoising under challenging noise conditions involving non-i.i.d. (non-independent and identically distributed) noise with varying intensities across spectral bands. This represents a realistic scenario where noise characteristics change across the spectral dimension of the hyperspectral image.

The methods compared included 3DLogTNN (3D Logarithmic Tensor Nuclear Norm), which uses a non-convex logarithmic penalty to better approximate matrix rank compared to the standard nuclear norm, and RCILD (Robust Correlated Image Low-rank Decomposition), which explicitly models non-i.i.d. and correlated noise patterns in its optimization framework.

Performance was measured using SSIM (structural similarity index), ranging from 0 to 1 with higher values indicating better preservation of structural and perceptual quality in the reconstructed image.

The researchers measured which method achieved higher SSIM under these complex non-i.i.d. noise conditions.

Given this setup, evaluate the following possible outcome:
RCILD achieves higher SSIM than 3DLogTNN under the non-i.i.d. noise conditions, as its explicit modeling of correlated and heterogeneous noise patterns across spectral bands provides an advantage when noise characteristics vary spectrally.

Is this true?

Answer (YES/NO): YES